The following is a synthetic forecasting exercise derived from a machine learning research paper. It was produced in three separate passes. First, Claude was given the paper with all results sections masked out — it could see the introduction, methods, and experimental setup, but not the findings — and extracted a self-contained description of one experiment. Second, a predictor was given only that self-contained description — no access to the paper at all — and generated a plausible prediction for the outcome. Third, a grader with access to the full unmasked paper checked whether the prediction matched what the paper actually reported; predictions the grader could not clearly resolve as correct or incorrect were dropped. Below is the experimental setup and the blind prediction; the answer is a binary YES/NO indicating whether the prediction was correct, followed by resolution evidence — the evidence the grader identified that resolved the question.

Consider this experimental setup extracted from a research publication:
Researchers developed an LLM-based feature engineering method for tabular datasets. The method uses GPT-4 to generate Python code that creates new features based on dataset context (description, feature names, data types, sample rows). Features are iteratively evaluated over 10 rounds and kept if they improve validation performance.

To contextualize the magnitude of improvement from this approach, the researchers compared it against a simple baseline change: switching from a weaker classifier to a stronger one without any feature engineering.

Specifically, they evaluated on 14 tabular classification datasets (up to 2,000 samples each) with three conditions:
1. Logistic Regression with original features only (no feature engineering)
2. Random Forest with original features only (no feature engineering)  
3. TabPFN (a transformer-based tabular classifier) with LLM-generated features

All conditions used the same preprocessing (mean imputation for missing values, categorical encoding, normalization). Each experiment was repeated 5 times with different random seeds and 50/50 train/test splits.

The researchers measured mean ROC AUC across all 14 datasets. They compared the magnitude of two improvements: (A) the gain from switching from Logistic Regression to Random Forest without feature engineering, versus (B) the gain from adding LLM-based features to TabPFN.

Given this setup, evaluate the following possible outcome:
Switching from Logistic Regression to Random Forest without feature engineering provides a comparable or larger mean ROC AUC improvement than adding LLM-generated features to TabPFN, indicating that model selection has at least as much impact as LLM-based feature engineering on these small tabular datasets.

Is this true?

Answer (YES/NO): YES